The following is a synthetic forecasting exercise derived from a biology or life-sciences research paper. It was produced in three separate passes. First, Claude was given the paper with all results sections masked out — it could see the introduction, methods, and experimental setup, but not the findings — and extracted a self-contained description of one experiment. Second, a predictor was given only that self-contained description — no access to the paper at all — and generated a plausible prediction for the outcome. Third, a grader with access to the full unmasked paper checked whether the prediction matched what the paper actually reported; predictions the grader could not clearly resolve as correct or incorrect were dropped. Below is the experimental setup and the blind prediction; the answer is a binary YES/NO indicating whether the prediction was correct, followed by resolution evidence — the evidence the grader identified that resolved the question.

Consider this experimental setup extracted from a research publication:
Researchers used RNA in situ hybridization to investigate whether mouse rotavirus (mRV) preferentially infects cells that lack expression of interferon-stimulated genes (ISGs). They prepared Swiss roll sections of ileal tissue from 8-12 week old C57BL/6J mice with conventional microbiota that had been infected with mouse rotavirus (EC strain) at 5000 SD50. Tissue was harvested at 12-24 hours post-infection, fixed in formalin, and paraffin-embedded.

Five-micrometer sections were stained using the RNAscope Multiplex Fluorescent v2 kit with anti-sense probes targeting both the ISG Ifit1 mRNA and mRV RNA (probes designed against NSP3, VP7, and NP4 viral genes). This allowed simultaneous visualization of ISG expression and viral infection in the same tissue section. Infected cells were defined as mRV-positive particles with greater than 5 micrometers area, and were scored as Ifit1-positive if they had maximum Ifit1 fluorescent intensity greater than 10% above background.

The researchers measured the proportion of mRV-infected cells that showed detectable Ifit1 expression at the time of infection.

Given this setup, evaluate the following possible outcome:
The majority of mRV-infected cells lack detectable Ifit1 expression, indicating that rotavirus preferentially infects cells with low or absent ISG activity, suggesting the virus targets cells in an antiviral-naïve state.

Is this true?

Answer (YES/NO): YES